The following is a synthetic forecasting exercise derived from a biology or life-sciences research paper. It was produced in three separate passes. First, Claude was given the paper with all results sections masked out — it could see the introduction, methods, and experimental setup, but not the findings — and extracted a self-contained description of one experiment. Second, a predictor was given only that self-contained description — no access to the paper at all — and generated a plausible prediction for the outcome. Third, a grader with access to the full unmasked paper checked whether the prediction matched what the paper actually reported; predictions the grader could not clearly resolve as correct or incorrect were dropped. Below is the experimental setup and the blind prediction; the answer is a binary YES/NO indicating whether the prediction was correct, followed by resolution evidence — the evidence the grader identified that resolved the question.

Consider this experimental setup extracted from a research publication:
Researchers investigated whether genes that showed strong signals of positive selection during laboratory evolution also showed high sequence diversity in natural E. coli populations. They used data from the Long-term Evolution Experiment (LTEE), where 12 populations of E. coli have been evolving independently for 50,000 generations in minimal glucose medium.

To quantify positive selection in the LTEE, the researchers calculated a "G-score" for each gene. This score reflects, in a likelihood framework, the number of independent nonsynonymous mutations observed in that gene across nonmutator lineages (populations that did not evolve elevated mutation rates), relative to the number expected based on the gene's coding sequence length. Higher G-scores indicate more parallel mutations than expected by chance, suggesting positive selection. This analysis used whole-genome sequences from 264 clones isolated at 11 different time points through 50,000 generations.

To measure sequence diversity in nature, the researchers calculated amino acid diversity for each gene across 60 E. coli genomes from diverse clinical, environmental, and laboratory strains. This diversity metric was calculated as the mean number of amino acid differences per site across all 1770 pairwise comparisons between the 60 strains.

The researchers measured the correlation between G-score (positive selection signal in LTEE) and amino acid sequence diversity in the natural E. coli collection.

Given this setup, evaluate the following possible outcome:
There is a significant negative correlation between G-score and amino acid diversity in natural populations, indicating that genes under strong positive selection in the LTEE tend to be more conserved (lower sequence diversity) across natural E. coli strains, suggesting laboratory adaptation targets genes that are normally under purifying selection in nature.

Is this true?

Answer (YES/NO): YES